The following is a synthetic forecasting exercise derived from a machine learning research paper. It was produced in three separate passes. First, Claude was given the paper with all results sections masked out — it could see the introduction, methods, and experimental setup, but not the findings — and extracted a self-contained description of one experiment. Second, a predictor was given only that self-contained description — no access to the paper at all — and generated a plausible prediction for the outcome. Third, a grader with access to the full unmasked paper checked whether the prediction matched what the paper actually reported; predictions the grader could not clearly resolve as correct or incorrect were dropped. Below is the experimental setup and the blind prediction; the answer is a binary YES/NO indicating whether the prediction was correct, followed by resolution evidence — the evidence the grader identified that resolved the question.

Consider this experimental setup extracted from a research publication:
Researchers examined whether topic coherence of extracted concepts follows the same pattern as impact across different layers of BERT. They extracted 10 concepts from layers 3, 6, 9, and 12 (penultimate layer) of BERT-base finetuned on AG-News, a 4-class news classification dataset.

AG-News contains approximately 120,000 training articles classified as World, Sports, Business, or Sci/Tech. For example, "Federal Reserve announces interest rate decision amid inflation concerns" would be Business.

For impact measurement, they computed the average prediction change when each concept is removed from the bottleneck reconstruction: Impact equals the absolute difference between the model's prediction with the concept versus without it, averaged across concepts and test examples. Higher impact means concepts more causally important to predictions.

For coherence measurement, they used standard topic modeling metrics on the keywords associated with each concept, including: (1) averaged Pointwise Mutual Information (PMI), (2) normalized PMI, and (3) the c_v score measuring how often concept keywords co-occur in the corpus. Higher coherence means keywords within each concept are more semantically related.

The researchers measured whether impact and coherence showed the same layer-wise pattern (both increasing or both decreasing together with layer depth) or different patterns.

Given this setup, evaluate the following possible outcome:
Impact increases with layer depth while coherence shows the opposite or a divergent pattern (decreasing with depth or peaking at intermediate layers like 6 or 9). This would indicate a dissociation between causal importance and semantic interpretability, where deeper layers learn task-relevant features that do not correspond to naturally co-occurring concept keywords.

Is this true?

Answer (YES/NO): NO